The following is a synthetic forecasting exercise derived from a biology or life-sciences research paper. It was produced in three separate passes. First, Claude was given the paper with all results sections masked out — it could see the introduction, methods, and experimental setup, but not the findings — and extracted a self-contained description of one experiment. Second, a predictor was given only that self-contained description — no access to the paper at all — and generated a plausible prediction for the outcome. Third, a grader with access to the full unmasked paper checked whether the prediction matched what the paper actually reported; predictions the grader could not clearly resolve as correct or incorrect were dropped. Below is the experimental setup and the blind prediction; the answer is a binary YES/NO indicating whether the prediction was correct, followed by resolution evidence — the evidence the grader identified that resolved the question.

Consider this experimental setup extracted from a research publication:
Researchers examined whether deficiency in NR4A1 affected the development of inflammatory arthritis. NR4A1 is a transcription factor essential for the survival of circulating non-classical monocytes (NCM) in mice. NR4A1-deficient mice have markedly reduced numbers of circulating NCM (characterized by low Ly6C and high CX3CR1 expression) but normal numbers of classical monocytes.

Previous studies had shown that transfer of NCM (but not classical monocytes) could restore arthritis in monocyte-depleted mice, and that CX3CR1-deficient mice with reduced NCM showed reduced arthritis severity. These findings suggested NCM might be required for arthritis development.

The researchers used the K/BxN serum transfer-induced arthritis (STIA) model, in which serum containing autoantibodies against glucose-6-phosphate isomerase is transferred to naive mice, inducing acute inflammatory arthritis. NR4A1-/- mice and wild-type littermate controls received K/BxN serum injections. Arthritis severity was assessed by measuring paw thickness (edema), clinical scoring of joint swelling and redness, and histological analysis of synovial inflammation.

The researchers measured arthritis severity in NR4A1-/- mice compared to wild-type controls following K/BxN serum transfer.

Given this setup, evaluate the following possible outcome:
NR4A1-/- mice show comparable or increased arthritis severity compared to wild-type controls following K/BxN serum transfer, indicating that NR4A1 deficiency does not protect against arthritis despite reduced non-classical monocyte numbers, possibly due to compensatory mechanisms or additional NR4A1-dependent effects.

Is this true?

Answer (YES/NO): YES